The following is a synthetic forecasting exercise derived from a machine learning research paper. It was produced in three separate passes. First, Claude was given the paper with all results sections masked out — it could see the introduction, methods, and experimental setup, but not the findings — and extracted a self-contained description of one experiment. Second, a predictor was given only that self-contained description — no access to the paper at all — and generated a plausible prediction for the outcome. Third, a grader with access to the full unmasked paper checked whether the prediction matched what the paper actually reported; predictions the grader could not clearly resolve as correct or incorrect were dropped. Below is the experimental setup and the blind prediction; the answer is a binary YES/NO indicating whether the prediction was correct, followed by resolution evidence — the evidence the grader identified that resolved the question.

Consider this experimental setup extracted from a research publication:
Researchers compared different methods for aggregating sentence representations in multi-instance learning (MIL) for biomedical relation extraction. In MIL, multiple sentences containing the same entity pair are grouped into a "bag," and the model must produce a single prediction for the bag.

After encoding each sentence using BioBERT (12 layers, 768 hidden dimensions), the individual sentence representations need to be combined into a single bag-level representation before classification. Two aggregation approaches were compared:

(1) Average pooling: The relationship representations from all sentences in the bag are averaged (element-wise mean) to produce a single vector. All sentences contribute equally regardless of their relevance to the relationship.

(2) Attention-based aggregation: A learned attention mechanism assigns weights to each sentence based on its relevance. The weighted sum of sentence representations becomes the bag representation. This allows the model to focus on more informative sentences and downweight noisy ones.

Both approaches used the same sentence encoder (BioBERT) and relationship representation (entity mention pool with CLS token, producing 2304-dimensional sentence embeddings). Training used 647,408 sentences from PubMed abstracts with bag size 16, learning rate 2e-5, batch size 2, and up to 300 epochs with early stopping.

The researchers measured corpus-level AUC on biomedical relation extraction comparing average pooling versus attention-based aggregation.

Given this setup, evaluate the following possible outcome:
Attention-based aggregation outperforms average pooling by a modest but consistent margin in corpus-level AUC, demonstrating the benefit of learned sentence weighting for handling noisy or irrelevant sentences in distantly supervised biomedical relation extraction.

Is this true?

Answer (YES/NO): NO